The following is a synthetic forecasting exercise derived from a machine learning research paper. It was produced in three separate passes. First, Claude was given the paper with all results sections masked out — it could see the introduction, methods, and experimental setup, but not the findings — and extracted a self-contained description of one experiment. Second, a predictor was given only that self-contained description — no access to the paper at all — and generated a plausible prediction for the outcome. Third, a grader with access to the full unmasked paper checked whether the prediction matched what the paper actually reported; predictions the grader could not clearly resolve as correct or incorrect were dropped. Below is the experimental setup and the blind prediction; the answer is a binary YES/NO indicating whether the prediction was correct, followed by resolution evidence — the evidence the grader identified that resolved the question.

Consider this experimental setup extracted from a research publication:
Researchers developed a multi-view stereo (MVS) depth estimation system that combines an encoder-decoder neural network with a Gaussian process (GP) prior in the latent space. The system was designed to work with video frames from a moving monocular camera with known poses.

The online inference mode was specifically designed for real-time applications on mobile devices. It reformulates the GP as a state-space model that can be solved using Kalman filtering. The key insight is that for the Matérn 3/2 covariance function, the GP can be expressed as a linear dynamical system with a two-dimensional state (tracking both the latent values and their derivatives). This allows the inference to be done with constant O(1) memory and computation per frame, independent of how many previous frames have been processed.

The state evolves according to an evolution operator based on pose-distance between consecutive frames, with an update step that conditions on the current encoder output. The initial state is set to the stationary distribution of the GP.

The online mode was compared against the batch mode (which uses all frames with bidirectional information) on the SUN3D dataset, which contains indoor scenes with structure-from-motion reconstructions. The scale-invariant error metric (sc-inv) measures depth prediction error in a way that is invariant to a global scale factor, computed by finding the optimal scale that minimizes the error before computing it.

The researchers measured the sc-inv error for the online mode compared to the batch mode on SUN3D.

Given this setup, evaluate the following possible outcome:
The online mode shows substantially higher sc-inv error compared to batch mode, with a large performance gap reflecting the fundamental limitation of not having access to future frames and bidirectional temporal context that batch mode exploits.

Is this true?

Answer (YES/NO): NO